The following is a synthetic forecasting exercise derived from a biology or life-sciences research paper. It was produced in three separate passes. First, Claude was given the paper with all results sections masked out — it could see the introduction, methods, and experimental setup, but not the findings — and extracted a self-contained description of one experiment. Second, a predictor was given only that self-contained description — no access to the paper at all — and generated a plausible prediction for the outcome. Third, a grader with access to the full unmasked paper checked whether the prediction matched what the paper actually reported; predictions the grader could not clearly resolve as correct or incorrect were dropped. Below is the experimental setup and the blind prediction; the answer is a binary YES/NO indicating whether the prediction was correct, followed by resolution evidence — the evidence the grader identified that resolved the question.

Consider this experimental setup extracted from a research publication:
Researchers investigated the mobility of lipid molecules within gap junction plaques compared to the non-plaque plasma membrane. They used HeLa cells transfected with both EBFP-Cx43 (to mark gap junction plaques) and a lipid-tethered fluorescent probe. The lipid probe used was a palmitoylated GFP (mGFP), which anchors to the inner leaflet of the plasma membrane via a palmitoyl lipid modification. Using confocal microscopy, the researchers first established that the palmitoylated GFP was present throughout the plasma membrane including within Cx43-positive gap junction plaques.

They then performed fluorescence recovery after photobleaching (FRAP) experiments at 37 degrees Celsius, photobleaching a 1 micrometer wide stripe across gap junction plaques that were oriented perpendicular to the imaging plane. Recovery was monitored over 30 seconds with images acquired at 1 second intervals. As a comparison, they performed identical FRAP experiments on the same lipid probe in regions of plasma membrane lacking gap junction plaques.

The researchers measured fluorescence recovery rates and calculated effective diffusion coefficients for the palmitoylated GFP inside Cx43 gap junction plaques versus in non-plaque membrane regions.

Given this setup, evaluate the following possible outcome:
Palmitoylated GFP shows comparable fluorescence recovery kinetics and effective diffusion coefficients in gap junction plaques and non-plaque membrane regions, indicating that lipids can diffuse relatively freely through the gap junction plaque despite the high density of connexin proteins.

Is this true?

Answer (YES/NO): YES